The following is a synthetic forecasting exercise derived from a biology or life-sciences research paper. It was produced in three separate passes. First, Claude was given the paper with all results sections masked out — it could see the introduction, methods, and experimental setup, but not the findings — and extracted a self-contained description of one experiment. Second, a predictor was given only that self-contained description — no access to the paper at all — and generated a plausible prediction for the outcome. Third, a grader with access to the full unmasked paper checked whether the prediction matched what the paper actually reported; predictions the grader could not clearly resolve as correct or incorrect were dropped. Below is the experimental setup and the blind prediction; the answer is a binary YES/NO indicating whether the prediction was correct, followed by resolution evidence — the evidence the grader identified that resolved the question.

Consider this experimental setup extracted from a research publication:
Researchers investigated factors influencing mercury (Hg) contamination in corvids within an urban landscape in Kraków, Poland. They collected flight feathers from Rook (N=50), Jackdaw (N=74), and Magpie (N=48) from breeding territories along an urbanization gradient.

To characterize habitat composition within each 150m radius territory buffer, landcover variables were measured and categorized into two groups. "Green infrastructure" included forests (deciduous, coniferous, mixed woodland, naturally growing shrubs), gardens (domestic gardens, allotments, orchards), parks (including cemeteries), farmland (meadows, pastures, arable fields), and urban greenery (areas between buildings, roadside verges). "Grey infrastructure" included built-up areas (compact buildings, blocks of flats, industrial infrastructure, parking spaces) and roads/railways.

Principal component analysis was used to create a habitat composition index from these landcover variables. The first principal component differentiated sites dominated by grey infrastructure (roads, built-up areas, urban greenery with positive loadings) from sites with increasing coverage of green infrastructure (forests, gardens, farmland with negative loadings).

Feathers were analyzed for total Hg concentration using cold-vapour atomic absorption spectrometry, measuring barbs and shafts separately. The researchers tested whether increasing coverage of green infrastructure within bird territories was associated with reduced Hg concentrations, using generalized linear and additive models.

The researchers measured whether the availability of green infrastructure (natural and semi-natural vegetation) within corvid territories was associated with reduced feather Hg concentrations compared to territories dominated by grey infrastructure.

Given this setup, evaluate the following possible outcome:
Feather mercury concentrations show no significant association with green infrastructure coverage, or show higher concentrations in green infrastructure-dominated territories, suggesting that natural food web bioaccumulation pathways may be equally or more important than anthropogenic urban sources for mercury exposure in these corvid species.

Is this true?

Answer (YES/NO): NO